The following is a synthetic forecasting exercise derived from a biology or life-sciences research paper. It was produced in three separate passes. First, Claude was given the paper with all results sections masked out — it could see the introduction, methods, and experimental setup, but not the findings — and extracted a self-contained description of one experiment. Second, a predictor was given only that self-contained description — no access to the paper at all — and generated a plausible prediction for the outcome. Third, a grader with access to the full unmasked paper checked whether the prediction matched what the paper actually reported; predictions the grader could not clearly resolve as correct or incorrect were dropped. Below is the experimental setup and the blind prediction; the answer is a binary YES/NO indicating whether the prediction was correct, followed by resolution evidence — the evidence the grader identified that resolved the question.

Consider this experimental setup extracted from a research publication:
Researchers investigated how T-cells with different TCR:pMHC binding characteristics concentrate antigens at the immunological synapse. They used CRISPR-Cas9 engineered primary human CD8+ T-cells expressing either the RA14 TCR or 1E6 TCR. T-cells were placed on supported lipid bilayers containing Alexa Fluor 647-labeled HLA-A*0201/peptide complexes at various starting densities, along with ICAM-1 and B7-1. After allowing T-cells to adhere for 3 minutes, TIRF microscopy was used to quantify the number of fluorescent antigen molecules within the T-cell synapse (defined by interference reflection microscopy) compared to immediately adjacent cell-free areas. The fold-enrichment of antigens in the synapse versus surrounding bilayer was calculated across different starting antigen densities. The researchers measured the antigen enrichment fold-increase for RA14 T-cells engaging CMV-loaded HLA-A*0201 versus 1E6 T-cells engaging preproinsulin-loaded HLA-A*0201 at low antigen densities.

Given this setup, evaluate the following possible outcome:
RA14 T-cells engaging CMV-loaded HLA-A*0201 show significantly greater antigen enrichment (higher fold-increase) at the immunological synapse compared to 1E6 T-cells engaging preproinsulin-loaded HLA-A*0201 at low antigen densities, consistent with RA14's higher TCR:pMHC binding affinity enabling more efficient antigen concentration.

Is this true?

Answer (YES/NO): YES